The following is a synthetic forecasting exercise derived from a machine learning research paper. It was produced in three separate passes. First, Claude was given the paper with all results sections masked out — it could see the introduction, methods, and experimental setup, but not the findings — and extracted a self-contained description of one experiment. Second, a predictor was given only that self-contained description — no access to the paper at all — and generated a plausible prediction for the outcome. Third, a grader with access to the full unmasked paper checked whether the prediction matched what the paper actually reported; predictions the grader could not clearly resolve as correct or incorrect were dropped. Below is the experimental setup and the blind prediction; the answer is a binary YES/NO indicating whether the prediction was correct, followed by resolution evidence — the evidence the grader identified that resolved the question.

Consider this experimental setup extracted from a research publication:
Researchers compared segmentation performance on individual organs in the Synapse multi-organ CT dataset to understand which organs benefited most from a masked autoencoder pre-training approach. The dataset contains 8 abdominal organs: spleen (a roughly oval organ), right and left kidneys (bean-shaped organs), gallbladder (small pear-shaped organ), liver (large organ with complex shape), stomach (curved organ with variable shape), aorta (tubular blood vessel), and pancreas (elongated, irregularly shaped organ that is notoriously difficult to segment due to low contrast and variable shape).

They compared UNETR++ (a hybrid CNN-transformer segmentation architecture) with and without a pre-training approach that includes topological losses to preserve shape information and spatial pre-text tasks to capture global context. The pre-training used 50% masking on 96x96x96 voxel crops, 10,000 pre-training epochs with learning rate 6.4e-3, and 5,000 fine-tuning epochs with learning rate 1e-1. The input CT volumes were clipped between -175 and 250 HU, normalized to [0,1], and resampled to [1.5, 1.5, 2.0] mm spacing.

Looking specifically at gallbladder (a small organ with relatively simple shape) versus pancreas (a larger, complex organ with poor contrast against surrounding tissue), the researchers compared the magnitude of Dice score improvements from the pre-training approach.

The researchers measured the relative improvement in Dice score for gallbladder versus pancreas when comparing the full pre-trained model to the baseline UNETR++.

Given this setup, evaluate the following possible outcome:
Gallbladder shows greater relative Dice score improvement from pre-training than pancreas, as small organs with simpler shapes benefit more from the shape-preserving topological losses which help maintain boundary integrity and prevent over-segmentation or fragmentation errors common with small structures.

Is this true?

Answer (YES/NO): YES